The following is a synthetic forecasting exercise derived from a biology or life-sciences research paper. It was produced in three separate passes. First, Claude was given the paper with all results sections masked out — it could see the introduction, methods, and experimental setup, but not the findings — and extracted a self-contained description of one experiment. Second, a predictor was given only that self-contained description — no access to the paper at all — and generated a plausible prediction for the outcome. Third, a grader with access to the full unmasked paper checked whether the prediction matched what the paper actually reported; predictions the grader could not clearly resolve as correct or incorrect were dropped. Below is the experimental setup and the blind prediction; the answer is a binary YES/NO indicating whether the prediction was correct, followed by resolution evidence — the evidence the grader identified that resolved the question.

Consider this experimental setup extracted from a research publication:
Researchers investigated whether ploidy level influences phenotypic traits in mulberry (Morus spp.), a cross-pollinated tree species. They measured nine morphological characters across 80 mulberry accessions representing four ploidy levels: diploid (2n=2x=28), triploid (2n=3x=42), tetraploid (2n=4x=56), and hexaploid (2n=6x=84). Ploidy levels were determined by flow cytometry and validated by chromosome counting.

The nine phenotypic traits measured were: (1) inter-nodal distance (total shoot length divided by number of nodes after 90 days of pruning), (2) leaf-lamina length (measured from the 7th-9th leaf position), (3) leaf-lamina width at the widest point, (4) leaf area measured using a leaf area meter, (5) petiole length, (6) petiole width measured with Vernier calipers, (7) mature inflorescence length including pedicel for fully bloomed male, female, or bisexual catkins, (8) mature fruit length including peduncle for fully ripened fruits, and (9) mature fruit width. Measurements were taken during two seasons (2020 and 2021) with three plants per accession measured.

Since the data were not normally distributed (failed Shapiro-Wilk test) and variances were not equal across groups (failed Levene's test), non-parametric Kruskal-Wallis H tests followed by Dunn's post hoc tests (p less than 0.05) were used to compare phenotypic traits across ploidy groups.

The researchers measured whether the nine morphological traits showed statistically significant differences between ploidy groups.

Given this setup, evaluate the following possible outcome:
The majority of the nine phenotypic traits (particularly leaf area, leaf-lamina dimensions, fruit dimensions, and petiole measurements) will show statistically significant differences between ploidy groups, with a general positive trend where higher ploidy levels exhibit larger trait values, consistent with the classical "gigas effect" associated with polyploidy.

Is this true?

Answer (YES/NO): NO